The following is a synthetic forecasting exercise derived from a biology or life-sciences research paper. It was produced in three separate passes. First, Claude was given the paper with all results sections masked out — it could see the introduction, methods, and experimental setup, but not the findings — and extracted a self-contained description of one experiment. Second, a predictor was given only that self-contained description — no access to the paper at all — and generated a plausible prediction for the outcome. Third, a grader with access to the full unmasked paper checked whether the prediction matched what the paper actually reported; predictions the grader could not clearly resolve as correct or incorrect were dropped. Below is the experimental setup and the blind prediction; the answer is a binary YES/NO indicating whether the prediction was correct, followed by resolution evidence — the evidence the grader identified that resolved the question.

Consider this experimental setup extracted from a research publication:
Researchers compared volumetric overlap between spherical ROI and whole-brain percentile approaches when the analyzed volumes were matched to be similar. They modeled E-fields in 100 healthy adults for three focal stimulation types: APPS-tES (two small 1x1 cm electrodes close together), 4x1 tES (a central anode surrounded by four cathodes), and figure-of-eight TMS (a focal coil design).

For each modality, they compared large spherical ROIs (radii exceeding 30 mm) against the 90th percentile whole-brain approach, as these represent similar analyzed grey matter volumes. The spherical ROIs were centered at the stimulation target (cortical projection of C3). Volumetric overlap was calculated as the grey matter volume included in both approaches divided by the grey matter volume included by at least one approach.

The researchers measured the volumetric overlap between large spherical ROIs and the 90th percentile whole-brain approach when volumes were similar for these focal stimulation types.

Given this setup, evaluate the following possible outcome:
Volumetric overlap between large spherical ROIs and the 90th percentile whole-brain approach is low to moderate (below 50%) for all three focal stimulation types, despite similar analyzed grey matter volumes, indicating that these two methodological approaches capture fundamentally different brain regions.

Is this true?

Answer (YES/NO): NO